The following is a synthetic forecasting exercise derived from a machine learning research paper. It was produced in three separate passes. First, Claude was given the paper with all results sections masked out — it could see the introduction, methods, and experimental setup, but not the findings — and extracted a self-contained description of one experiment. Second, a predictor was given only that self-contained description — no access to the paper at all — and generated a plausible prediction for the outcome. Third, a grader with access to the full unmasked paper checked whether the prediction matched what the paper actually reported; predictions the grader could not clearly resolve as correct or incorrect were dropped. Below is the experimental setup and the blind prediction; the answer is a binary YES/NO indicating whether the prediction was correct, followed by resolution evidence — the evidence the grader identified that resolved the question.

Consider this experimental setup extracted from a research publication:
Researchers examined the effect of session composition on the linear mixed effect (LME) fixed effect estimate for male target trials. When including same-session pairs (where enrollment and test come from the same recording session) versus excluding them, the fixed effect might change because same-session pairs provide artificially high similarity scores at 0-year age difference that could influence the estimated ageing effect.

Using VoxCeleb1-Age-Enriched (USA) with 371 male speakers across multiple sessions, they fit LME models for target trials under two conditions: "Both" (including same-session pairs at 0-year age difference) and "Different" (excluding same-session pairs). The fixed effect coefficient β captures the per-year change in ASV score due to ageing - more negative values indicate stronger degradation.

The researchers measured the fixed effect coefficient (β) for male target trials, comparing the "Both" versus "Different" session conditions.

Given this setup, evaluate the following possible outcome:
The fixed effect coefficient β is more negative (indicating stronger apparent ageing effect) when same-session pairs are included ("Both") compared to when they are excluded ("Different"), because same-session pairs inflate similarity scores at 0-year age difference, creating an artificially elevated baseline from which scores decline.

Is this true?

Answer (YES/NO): YES